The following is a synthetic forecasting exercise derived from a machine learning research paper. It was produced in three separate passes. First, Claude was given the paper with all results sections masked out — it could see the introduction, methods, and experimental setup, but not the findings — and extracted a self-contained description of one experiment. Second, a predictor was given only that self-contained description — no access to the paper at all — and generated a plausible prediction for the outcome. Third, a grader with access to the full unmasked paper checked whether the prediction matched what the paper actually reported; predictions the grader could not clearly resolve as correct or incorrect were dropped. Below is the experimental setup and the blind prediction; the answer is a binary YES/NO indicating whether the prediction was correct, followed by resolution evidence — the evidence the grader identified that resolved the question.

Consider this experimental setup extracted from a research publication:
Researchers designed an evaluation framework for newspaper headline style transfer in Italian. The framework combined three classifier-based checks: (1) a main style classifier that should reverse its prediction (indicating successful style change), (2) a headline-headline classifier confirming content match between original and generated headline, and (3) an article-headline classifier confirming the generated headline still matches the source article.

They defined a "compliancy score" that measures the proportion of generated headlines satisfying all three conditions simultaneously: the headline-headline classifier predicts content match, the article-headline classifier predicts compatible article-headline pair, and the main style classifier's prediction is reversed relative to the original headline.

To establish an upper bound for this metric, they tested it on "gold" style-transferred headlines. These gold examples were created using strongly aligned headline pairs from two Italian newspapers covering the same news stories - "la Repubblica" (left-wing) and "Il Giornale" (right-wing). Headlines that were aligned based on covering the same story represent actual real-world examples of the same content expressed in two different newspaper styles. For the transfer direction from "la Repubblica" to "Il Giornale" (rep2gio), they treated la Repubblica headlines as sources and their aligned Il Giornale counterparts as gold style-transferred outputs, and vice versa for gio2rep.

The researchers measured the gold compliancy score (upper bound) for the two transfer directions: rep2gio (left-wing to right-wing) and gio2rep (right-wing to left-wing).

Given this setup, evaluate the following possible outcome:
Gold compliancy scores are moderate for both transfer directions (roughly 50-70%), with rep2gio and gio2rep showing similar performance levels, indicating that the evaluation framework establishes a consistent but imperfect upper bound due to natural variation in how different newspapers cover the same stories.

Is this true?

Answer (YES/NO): NO